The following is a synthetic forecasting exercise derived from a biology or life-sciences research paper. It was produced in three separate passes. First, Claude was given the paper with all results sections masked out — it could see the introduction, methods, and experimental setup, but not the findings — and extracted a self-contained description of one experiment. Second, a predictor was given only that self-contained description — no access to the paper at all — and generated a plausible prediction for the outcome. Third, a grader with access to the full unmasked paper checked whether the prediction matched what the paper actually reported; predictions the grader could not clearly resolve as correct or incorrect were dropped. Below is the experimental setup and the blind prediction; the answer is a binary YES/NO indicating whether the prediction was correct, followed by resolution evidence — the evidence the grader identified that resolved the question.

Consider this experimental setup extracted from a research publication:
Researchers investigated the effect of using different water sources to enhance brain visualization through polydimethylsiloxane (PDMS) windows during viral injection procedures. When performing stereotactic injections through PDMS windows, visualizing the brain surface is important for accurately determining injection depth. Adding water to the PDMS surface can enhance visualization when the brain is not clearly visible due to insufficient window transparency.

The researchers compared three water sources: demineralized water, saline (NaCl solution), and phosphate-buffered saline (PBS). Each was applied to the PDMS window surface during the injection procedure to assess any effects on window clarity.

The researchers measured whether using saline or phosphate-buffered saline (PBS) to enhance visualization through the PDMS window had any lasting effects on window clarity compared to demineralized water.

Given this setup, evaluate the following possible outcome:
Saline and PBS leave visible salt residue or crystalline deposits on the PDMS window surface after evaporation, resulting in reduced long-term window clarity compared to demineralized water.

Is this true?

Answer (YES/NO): YES